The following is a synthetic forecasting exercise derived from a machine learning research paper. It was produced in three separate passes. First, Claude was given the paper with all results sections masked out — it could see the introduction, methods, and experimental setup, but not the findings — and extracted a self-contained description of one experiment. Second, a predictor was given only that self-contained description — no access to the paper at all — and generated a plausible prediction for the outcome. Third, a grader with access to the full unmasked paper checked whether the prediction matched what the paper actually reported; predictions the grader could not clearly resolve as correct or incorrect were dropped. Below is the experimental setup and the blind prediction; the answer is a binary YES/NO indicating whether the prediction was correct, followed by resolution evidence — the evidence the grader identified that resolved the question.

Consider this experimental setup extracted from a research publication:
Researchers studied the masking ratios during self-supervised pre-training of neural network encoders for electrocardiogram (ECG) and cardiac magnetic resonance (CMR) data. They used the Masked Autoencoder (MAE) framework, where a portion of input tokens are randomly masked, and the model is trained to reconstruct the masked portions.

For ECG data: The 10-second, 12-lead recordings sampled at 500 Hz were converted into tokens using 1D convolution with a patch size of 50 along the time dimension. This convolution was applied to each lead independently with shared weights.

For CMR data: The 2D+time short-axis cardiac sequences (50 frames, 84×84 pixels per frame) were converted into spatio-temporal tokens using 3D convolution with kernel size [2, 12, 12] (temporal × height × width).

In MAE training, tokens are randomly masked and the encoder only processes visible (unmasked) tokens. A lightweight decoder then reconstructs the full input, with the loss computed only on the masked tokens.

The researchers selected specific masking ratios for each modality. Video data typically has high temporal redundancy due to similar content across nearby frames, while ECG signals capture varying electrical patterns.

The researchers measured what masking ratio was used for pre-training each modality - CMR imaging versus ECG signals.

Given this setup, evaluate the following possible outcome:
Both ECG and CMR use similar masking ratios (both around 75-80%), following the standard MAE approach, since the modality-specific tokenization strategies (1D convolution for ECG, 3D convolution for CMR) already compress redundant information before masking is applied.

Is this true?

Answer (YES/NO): NO